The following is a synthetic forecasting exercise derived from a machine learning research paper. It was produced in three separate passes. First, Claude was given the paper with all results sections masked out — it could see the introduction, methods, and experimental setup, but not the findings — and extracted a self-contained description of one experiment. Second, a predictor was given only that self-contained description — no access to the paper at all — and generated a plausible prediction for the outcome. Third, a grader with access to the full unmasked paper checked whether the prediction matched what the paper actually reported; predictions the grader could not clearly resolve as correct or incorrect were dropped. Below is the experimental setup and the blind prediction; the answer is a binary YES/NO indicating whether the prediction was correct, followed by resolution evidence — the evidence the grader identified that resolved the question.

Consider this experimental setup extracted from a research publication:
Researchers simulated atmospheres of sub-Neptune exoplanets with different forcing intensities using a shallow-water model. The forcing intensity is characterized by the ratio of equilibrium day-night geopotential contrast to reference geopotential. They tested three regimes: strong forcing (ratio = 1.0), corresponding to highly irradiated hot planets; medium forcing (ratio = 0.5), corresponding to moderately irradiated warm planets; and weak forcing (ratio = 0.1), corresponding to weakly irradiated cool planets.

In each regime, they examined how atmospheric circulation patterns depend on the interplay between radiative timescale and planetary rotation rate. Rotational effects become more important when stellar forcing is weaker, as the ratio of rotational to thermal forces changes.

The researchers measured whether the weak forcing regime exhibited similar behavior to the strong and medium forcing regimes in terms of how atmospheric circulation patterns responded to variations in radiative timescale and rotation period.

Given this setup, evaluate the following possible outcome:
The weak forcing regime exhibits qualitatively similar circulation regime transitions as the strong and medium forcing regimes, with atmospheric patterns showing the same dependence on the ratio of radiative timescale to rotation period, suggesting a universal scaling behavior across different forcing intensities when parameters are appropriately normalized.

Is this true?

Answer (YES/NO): NO